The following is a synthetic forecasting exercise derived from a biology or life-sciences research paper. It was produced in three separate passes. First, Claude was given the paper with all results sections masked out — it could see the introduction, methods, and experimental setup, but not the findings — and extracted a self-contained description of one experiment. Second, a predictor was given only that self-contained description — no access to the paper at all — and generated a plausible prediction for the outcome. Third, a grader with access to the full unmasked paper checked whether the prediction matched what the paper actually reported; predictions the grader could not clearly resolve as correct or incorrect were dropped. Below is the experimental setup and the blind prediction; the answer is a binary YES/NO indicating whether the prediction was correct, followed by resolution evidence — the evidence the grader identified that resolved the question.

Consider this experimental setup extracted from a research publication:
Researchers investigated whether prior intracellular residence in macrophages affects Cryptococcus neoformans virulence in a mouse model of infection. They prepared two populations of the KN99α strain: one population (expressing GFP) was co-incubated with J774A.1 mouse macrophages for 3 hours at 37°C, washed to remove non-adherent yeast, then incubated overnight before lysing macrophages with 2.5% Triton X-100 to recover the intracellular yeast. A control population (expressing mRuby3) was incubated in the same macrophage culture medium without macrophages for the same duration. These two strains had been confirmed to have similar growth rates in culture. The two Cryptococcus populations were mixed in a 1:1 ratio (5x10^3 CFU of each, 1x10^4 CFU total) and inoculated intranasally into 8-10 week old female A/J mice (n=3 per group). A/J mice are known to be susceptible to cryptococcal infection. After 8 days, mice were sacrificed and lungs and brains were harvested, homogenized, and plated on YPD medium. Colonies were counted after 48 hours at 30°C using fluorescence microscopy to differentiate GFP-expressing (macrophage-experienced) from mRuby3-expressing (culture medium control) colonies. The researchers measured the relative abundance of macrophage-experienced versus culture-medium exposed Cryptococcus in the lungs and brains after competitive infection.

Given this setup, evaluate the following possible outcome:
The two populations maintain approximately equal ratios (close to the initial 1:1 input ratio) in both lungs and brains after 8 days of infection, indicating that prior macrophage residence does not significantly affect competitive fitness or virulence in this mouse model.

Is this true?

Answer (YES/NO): NO